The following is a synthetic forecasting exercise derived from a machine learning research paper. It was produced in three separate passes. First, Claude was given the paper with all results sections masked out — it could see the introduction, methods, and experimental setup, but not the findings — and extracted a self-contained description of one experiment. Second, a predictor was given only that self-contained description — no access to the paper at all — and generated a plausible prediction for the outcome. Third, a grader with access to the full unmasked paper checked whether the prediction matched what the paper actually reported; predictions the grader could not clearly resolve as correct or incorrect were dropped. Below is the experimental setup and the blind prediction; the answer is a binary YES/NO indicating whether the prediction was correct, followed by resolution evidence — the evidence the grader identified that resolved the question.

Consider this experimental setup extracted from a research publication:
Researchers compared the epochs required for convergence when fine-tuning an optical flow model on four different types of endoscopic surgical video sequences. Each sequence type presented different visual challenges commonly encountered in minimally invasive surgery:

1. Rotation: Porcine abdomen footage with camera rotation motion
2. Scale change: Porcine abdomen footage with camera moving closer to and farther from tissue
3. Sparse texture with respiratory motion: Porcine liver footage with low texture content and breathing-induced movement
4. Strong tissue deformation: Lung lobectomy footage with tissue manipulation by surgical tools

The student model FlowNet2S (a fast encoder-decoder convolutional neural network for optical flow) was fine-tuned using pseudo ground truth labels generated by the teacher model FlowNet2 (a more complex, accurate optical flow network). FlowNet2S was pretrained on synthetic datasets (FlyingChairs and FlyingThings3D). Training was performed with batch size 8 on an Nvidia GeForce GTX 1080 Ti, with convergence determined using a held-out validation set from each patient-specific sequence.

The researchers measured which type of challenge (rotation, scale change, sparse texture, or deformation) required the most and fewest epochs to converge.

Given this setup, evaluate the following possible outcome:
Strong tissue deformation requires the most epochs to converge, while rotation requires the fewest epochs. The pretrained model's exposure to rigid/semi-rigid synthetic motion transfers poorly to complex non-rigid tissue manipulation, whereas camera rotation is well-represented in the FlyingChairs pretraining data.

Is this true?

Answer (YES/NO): NO